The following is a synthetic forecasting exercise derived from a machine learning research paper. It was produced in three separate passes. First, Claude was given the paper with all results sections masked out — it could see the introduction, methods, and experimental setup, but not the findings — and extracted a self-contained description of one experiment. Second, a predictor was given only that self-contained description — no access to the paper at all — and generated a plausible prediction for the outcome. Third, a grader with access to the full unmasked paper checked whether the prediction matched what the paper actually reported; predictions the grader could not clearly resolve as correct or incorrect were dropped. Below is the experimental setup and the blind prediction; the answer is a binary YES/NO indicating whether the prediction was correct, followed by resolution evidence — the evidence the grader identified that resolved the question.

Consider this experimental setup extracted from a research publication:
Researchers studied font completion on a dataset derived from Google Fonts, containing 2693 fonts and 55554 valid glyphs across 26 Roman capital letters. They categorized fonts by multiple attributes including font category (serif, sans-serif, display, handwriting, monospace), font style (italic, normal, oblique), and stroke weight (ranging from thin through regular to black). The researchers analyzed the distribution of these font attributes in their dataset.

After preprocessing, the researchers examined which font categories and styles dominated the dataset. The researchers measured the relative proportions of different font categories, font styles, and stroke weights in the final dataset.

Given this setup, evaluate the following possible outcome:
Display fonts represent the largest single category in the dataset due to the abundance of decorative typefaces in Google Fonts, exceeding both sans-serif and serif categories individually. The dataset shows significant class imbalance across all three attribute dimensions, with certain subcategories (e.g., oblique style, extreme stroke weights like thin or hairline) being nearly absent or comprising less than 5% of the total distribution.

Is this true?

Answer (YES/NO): NO